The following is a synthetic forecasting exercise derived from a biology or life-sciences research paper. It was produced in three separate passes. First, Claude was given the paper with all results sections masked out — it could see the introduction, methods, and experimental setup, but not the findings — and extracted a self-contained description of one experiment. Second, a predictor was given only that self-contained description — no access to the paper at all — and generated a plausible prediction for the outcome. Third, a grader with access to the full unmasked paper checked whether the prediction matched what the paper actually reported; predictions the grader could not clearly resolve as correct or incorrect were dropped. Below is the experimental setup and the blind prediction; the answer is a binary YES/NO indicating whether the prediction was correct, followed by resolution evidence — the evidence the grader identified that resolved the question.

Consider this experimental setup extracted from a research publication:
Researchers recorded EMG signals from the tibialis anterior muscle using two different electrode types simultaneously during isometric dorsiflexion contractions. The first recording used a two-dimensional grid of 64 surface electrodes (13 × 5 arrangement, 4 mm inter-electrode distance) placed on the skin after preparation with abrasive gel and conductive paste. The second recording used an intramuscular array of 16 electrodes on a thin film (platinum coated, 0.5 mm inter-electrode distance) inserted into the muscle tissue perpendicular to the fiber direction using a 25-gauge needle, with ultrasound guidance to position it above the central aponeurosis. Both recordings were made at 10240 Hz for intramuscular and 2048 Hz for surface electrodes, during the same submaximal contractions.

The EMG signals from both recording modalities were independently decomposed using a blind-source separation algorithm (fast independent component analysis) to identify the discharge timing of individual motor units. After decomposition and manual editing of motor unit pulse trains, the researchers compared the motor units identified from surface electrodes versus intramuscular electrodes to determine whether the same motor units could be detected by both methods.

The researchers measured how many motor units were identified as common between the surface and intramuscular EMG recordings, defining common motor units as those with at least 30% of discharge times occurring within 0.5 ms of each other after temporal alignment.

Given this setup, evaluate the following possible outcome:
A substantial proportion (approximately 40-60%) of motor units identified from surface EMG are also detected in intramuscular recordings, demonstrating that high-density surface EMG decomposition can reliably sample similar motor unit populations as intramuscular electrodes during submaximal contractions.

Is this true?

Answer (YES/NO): NO